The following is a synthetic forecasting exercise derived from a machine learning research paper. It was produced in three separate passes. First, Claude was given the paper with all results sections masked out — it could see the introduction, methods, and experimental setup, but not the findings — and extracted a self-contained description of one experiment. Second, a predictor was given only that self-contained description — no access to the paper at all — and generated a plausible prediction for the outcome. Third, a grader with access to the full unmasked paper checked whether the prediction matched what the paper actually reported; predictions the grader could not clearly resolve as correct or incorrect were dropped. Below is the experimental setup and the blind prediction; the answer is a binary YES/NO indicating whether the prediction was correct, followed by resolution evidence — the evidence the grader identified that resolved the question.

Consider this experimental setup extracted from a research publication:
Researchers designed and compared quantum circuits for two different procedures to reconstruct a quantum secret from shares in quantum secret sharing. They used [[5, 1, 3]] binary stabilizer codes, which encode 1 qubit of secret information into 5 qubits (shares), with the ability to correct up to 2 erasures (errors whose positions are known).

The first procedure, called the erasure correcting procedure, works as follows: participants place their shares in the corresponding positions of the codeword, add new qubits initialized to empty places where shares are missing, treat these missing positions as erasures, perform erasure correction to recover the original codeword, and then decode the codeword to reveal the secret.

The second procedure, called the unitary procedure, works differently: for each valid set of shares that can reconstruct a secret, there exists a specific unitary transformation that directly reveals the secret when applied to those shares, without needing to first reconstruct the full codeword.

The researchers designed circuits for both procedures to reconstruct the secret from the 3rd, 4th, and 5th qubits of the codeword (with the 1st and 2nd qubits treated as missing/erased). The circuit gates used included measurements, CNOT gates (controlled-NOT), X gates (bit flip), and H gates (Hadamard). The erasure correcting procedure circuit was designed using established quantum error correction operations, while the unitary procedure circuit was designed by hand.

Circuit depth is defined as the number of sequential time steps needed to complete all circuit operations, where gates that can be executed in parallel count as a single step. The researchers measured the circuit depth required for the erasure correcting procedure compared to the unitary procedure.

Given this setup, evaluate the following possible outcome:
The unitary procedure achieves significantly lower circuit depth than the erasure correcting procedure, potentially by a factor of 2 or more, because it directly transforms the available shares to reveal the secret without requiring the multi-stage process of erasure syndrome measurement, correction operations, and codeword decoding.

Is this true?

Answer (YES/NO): YES